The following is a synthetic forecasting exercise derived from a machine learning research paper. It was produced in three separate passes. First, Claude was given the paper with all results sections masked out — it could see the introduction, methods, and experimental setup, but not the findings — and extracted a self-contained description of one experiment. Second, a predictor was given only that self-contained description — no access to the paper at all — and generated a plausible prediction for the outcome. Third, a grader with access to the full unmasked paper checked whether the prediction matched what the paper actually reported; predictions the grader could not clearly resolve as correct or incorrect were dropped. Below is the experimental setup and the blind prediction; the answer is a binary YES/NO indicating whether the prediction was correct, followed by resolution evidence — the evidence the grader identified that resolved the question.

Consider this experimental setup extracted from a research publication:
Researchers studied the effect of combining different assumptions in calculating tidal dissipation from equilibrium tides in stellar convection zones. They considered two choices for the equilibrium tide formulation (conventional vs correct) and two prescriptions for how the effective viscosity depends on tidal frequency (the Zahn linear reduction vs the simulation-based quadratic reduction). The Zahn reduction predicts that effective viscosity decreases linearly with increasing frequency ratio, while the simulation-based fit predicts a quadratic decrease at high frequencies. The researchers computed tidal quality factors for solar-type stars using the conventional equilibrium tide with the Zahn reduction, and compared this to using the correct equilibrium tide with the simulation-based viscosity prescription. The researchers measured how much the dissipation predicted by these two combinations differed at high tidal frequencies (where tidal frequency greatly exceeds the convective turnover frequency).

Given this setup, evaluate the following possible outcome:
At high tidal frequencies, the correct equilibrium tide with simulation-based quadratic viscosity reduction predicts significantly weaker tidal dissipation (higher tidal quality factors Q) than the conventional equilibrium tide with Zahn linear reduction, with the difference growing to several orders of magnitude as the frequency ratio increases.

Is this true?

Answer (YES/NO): YES